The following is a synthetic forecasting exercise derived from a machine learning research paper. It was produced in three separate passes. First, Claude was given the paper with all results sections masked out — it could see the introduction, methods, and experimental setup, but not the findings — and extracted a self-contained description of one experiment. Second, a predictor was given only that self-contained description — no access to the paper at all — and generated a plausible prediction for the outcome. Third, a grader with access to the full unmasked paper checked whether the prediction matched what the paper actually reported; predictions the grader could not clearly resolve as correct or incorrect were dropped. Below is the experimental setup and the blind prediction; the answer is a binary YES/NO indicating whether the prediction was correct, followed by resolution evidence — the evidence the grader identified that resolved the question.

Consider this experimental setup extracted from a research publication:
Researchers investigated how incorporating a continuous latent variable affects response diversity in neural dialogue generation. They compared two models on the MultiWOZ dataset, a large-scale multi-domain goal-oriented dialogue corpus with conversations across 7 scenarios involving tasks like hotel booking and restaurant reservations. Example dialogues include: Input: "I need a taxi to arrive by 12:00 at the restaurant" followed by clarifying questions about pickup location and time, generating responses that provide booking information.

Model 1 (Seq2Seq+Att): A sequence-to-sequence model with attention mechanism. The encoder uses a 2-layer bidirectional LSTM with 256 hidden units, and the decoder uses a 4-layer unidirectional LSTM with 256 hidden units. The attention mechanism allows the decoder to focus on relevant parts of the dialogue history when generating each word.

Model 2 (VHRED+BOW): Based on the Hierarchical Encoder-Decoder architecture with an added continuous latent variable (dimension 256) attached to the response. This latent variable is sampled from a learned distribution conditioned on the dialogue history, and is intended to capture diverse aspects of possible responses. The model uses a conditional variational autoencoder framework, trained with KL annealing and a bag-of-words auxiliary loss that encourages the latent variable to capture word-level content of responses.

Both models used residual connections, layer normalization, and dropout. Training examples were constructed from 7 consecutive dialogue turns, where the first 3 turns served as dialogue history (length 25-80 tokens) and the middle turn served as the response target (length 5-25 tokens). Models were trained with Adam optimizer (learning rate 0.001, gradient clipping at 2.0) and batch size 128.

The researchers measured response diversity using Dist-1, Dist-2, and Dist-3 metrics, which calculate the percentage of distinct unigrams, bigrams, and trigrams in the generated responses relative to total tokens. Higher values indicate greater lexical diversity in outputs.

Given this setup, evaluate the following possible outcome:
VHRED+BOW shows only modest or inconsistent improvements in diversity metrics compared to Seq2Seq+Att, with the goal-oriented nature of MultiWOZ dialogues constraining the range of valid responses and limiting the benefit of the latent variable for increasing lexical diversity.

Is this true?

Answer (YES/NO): NO